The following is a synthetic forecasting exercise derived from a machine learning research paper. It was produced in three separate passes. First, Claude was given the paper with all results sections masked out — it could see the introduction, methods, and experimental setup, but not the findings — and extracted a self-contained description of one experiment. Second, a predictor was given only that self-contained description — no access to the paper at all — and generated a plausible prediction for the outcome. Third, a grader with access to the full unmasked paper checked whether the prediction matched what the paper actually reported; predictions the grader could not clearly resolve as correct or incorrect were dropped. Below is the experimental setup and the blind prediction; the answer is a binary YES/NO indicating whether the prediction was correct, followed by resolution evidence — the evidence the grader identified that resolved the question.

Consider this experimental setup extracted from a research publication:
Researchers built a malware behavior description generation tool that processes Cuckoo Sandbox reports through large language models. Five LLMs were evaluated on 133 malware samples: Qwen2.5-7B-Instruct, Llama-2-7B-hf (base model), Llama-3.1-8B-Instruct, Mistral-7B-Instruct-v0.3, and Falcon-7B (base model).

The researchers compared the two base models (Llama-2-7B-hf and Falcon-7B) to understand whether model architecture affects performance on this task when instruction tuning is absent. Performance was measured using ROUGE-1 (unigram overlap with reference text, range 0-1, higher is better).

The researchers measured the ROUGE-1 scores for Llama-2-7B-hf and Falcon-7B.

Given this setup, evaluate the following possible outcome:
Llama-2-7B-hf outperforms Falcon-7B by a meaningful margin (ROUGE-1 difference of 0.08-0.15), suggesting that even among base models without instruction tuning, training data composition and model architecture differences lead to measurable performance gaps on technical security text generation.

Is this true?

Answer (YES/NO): NO